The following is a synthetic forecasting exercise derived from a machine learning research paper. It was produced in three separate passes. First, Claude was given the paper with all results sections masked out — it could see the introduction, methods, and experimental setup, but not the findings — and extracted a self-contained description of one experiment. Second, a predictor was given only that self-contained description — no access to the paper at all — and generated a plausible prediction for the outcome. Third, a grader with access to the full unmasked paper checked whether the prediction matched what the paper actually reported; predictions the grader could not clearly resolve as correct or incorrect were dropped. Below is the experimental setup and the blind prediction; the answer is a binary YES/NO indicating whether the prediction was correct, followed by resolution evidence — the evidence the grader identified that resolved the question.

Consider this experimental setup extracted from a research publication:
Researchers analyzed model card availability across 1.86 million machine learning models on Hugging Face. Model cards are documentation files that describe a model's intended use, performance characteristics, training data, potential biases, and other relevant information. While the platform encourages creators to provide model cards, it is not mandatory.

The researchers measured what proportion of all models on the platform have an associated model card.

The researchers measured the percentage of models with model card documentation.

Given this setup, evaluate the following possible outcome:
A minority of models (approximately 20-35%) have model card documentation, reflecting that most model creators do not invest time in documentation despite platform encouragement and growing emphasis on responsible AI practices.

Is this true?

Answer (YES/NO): NO